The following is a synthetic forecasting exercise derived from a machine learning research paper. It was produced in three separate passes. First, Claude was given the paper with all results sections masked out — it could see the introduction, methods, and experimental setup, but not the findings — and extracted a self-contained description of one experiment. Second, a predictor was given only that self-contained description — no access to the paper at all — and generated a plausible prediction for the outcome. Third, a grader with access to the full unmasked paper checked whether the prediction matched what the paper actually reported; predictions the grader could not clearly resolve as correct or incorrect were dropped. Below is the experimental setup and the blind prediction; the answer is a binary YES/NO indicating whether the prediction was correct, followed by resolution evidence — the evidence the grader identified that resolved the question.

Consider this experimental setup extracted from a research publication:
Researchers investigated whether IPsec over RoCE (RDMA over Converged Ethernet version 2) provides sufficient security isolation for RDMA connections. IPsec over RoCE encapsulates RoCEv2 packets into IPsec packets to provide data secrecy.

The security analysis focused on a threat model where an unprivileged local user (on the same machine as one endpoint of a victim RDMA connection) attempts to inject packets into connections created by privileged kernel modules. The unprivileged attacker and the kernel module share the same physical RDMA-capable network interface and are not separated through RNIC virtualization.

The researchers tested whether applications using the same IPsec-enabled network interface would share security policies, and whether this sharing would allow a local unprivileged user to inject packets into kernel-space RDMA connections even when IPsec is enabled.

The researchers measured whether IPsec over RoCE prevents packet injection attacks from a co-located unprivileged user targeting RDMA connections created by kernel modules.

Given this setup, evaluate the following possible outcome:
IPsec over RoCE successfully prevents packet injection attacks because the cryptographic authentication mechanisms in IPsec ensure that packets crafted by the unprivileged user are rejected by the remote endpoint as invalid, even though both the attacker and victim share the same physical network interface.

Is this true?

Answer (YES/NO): NO